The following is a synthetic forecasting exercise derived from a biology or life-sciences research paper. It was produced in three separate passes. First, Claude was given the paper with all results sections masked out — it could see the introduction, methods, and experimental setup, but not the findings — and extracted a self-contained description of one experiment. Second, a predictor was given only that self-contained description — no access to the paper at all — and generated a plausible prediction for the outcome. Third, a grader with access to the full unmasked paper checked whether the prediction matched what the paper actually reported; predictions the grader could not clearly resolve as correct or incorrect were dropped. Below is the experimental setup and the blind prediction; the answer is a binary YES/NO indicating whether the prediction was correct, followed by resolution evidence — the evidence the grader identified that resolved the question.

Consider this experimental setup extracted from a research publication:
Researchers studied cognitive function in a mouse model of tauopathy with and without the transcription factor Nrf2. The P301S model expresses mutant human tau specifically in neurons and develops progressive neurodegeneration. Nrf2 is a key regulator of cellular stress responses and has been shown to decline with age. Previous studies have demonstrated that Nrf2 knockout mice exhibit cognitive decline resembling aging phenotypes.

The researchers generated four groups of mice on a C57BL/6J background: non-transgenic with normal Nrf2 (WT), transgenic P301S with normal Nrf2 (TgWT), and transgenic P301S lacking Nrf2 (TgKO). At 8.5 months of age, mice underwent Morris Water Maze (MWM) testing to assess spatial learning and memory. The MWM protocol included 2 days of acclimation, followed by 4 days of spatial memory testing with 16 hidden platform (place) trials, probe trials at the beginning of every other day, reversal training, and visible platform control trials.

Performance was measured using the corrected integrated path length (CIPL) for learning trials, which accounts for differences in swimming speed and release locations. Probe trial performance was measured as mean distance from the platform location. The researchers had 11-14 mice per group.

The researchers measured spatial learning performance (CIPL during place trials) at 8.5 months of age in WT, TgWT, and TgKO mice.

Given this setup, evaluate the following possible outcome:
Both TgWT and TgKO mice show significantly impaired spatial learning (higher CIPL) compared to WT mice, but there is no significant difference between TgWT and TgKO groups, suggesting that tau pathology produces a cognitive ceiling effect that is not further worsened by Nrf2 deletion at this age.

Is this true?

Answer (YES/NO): NO